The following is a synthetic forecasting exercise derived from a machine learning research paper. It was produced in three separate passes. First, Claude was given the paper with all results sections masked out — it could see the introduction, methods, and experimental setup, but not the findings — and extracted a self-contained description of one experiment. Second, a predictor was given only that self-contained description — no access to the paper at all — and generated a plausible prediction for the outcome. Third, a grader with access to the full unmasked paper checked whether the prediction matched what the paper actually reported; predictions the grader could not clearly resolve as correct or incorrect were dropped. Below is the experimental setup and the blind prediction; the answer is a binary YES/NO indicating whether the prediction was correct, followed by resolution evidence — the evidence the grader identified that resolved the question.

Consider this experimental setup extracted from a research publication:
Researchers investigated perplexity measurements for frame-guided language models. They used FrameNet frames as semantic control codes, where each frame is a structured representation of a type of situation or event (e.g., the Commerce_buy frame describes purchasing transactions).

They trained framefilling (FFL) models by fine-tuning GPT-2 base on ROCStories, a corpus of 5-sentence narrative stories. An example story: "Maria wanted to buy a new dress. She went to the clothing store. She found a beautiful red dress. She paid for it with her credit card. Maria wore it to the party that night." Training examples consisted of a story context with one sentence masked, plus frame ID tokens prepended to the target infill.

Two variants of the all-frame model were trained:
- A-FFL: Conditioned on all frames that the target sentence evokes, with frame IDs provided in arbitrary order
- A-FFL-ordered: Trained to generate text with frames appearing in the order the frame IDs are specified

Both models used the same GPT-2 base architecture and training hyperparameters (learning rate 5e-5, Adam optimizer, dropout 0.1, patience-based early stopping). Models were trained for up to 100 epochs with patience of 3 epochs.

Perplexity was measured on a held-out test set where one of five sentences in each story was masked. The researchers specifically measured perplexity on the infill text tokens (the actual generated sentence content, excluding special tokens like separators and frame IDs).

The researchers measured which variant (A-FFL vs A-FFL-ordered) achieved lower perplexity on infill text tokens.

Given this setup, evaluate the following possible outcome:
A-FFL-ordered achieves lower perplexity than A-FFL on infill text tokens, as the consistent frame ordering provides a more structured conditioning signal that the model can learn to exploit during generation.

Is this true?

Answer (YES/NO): YES